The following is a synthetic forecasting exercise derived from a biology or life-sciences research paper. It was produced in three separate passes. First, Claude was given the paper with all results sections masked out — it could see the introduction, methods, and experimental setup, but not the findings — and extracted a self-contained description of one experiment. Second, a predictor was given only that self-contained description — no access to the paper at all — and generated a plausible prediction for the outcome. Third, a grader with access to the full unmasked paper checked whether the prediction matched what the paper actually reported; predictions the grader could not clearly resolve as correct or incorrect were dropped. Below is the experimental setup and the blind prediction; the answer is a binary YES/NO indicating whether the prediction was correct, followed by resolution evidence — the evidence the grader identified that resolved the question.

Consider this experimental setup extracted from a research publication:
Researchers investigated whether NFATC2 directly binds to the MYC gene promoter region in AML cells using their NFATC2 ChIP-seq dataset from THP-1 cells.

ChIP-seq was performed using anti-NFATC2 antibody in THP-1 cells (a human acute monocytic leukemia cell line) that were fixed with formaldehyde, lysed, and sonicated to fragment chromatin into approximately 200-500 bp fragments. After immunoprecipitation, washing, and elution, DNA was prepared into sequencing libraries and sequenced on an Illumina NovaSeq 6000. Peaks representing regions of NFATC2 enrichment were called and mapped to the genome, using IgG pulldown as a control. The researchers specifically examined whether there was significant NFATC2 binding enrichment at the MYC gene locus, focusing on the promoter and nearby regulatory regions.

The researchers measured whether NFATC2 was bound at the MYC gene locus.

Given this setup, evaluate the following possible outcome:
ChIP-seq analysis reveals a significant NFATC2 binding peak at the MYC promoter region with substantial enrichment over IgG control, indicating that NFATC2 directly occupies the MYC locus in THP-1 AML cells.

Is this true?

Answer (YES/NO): NO